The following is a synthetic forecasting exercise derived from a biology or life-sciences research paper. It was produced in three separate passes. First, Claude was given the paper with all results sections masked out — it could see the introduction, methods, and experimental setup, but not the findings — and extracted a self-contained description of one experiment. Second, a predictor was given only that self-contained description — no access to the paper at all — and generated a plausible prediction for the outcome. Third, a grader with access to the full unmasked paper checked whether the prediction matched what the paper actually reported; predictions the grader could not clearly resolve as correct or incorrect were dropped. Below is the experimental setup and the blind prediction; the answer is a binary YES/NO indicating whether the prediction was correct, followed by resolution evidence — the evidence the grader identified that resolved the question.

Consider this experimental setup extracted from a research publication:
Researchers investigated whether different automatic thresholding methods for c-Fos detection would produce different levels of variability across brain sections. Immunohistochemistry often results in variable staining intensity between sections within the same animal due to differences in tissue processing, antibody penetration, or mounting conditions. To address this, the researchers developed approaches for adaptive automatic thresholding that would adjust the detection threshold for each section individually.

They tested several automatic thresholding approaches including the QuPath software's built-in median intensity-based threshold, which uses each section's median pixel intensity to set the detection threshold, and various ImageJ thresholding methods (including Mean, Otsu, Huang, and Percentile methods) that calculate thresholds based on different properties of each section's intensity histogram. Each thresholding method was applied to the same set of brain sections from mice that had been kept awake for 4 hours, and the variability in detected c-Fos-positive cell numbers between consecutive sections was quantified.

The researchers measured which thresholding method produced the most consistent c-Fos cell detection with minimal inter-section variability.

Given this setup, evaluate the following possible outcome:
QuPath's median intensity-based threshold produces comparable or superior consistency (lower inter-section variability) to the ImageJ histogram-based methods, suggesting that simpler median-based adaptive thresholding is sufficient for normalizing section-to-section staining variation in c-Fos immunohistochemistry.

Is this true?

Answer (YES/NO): NO